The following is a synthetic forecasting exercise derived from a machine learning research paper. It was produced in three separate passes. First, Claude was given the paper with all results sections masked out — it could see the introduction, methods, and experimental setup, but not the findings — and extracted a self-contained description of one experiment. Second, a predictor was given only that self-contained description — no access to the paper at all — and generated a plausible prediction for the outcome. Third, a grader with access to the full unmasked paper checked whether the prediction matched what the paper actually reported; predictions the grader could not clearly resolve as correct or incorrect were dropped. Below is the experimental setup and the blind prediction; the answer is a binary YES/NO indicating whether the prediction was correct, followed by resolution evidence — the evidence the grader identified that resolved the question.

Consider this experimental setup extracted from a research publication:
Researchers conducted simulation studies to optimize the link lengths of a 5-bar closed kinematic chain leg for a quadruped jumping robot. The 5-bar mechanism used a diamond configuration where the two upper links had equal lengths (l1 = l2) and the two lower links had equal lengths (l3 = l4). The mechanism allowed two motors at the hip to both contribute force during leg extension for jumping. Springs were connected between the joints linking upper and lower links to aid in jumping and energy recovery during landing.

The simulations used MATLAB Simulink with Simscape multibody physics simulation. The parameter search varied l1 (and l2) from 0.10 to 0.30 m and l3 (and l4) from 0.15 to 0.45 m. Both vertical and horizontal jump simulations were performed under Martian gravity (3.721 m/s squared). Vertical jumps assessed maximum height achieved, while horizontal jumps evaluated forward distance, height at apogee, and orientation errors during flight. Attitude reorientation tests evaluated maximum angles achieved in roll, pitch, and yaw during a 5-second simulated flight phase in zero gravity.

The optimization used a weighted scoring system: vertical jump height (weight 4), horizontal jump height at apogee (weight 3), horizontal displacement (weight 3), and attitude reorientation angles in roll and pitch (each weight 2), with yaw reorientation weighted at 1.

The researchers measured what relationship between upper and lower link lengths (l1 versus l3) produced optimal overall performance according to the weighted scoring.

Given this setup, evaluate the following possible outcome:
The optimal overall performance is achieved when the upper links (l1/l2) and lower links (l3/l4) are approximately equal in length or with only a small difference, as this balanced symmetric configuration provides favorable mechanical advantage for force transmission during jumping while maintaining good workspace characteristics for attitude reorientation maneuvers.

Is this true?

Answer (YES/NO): NO